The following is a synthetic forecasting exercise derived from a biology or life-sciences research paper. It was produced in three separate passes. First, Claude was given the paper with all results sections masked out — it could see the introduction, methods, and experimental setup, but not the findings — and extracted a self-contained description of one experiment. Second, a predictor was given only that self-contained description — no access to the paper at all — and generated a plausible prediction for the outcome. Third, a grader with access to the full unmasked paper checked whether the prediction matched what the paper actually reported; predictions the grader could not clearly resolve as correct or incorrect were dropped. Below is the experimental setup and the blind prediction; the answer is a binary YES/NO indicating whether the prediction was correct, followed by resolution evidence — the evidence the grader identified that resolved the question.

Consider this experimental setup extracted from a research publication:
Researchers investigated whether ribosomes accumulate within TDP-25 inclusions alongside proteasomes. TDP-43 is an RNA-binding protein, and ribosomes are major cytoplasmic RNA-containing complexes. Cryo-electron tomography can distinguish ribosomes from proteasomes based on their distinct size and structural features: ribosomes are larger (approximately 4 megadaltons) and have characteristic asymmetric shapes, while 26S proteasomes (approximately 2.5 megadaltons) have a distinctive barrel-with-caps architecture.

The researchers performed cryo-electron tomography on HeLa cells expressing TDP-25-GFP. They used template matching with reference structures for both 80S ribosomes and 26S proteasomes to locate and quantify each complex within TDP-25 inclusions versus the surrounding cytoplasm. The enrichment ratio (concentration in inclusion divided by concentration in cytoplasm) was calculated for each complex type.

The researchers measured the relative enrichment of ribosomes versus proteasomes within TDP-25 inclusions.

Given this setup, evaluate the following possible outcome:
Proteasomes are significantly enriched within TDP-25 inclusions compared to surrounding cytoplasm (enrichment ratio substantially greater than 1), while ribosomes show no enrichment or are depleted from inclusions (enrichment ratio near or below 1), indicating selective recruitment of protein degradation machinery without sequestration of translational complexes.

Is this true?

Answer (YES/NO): YES